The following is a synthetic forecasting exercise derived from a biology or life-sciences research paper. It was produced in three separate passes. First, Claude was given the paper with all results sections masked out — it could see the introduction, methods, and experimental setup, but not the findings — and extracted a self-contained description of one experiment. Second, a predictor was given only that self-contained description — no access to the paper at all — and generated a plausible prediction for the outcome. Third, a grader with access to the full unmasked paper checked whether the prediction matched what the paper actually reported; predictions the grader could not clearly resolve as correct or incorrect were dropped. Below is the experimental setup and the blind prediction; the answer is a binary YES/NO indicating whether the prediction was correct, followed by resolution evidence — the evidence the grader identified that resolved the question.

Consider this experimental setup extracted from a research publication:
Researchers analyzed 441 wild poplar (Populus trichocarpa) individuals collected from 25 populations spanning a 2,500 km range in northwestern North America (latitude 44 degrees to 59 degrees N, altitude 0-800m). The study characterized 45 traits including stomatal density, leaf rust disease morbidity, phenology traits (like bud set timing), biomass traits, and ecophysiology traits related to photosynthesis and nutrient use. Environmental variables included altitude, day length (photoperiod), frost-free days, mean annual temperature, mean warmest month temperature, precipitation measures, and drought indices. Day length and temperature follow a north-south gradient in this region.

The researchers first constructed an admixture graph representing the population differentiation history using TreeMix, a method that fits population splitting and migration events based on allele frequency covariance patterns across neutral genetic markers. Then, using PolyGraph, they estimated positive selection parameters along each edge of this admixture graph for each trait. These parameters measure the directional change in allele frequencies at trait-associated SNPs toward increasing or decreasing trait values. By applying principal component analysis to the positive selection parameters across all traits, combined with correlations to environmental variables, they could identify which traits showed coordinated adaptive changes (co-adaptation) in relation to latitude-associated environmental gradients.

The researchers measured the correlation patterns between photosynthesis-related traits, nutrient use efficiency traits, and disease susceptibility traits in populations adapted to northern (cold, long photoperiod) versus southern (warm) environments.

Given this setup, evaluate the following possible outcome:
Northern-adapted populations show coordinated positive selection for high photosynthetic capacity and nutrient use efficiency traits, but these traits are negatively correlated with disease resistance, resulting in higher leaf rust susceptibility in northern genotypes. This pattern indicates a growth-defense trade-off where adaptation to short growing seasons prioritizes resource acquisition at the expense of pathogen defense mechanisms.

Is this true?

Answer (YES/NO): YES